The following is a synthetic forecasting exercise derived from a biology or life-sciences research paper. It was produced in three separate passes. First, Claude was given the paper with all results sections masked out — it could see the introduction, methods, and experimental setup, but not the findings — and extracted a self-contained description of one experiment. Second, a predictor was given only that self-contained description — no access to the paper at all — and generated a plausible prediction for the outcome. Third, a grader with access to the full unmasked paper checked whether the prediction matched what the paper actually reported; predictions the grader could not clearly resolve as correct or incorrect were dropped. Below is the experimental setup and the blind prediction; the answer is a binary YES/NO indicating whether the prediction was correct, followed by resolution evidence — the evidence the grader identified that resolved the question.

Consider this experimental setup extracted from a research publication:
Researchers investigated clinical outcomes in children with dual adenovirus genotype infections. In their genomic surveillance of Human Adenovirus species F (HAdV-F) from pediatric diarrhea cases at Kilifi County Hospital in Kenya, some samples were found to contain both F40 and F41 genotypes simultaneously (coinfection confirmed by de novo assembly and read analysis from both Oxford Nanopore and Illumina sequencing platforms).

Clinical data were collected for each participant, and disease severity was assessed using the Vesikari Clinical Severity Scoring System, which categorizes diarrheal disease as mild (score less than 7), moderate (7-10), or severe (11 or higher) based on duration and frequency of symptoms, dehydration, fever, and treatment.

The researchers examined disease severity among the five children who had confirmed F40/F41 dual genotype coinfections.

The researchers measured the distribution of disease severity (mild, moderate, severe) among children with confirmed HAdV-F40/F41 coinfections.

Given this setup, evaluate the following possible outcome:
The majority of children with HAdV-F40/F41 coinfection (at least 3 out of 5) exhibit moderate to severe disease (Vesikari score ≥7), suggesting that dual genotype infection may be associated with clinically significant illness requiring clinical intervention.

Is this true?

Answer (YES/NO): YES